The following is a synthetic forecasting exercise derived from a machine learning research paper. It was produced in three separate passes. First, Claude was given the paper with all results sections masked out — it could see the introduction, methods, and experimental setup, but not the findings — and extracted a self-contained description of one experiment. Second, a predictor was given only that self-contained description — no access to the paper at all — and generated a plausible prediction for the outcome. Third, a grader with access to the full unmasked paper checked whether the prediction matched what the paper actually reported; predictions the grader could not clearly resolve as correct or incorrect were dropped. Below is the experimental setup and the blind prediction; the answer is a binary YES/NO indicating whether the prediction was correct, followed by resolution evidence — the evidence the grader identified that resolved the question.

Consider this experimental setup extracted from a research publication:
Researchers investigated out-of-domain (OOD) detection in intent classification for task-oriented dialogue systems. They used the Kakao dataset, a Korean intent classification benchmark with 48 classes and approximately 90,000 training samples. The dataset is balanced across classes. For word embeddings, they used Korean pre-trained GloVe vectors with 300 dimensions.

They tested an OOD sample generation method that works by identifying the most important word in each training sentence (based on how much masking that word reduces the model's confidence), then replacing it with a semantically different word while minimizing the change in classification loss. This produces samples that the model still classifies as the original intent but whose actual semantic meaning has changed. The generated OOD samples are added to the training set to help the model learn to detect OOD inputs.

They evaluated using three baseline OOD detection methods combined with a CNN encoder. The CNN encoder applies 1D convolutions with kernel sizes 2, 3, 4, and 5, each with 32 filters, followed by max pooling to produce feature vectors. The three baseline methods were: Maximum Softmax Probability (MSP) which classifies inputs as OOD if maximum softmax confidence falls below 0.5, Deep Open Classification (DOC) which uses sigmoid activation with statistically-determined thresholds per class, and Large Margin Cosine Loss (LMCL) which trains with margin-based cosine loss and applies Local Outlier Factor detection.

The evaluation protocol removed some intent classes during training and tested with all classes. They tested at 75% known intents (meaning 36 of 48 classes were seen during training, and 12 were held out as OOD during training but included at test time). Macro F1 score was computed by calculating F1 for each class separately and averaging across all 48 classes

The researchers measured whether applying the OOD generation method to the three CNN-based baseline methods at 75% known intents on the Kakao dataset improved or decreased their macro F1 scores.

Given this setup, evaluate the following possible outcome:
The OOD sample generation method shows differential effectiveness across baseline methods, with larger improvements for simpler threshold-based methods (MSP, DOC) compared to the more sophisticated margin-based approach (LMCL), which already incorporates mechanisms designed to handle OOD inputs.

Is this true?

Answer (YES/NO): NO